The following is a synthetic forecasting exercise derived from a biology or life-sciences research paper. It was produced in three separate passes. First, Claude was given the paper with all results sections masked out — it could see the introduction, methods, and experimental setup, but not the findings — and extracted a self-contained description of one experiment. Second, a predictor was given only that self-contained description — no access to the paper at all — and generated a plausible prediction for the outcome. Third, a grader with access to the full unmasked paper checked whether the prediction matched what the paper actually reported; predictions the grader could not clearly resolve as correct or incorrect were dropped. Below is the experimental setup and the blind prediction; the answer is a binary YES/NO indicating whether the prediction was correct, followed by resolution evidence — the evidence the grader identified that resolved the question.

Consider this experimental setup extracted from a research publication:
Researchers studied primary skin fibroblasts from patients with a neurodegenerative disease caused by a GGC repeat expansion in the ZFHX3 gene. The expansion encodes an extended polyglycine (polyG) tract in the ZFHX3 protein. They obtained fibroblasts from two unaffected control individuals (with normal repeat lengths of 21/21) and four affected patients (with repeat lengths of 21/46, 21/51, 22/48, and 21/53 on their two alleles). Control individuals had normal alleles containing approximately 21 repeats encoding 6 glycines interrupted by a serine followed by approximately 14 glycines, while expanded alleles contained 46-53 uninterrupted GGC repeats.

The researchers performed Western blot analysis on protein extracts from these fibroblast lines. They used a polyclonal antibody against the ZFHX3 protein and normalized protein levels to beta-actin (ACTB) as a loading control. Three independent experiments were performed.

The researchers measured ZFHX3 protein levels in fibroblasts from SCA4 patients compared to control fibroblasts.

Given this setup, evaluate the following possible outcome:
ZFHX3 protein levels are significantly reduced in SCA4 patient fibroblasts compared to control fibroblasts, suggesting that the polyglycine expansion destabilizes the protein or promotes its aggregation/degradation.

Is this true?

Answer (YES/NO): NO